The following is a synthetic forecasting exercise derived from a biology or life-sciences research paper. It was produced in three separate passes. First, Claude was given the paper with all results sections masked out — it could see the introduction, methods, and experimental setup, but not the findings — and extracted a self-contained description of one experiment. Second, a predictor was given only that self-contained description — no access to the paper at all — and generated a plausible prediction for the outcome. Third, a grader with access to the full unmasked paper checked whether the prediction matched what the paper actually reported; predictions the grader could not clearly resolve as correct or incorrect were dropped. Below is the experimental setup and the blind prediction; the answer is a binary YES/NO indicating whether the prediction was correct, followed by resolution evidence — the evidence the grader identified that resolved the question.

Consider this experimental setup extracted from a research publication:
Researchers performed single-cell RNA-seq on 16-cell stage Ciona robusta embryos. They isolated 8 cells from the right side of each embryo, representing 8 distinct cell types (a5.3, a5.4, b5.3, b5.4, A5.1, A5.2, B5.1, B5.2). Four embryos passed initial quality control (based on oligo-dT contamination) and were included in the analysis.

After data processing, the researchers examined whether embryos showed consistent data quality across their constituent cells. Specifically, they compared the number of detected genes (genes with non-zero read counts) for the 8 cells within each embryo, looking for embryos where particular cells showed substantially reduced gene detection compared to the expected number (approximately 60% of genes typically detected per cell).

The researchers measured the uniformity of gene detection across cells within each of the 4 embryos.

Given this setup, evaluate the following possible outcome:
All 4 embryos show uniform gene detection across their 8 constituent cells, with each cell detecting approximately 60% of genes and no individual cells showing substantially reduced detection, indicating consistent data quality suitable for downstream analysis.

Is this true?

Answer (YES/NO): NO